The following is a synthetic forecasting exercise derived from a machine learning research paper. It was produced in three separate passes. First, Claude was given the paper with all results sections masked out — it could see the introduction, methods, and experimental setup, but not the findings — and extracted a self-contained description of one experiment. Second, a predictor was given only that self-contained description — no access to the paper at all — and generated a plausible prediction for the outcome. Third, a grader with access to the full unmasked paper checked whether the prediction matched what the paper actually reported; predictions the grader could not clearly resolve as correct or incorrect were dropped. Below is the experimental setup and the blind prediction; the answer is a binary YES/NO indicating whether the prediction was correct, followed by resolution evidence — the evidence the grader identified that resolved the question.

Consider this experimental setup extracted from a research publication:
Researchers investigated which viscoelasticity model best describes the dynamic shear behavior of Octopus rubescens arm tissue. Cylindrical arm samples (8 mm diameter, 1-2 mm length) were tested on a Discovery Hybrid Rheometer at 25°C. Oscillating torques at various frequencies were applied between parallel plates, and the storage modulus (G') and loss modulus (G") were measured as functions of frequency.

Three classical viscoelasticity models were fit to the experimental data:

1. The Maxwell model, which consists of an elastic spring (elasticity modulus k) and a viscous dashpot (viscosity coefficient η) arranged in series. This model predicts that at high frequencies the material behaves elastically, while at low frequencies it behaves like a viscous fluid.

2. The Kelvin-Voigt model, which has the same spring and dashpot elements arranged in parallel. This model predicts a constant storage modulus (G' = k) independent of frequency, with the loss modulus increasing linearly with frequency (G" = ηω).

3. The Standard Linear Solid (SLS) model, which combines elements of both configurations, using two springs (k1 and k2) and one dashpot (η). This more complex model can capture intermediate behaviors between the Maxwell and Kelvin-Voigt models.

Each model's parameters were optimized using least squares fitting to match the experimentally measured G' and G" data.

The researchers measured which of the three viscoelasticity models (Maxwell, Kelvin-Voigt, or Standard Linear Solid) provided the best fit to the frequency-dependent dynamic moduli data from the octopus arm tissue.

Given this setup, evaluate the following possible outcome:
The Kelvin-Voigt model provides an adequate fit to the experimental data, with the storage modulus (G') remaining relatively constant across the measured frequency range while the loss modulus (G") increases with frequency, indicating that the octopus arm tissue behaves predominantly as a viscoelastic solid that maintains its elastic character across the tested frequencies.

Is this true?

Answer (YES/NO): NO